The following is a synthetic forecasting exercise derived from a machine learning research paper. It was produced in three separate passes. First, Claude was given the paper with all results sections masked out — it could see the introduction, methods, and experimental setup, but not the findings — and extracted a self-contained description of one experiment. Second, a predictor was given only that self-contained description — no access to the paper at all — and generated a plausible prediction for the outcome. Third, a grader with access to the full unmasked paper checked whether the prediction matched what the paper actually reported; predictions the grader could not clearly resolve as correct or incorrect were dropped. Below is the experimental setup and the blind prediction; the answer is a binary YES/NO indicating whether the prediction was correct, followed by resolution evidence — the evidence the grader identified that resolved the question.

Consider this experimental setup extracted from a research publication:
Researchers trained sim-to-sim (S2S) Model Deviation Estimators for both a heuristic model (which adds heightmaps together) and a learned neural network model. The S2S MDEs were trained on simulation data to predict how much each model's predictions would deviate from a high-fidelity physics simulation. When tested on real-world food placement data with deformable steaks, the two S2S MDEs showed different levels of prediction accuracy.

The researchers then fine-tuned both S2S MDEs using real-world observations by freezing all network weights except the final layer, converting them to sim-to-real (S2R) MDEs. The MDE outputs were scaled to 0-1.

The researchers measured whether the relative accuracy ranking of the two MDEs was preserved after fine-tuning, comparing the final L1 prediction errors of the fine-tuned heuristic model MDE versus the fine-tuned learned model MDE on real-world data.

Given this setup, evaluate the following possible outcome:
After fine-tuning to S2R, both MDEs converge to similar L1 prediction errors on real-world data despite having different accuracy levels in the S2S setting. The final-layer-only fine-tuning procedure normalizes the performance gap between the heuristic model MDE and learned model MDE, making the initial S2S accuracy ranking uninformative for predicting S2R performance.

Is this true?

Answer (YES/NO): NO